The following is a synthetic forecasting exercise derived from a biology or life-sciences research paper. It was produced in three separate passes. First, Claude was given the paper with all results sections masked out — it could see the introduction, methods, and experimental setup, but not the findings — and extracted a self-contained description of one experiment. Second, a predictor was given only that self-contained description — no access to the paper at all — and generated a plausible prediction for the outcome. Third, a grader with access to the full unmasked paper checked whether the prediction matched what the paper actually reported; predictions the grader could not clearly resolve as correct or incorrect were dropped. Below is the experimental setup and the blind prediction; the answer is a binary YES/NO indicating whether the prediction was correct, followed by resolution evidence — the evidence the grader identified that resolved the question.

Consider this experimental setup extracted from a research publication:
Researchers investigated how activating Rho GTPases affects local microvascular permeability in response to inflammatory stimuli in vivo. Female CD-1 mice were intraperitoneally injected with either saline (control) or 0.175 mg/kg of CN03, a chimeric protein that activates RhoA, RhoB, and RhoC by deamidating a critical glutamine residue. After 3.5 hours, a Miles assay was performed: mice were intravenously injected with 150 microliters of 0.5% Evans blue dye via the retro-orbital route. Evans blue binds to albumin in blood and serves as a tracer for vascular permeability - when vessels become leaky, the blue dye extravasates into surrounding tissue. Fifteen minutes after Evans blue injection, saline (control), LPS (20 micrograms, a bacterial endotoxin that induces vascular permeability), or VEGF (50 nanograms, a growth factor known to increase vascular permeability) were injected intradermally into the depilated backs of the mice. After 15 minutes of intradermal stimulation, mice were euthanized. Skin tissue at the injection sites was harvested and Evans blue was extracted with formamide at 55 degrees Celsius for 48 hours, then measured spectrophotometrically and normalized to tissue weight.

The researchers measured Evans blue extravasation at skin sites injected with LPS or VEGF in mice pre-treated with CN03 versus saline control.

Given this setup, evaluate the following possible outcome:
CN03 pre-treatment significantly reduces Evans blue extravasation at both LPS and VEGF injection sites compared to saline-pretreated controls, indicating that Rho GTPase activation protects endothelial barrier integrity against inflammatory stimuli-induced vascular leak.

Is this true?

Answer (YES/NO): NO